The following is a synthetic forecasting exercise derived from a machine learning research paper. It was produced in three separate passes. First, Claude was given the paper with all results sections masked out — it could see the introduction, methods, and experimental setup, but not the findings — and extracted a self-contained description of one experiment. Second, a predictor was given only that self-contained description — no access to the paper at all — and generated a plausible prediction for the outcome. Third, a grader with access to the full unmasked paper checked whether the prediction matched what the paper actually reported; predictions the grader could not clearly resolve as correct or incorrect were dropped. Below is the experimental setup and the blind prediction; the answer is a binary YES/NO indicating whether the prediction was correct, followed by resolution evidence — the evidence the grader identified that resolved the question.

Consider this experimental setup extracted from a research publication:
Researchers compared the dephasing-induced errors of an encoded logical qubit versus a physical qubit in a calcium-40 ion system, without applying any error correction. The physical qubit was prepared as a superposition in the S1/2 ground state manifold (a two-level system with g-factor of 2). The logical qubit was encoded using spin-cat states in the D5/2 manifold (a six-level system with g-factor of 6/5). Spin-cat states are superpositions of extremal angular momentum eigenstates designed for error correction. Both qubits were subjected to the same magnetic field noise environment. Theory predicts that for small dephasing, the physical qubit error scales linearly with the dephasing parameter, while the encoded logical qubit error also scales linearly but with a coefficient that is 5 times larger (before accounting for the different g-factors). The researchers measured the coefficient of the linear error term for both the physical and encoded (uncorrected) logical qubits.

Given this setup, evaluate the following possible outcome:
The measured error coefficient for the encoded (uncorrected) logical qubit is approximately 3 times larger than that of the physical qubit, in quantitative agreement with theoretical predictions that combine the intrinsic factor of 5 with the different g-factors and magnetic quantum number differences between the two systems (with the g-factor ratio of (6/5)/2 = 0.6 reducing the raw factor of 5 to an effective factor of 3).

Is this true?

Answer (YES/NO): NO